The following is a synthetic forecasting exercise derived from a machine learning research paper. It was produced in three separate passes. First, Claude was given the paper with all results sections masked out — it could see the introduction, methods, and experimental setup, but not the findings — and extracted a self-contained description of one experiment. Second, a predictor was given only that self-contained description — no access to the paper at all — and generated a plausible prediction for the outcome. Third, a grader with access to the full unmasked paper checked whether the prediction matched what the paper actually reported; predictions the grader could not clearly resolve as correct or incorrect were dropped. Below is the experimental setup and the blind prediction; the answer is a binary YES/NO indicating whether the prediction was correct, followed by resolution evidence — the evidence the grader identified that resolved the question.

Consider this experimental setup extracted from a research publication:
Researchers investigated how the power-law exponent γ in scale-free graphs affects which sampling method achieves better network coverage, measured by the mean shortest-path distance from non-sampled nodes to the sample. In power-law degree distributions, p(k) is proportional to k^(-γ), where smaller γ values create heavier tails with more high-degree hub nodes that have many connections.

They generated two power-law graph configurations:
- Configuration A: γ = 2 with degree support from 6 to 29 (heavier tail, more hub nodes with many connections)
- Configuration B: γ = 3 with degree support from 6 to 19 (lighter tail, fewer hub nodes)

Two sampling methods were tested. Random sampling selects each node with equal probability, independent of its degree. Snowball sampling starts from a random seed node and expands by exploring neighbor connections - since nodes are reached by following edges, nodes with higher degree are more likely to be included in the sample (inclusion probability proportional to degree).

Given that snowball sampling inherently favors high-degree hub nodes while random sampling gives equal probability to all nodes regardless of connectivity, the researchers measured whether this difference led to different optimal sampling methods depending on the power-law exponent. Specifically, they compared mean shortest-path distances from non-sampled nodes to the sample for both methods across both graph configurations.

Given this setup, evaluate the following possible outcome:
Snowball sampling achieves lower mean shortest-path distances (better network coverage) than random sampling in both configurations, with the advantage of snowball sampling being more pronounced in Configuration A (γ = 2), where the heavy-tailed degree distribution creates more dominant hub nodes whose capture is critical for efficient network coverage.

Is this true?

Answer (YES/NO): NO